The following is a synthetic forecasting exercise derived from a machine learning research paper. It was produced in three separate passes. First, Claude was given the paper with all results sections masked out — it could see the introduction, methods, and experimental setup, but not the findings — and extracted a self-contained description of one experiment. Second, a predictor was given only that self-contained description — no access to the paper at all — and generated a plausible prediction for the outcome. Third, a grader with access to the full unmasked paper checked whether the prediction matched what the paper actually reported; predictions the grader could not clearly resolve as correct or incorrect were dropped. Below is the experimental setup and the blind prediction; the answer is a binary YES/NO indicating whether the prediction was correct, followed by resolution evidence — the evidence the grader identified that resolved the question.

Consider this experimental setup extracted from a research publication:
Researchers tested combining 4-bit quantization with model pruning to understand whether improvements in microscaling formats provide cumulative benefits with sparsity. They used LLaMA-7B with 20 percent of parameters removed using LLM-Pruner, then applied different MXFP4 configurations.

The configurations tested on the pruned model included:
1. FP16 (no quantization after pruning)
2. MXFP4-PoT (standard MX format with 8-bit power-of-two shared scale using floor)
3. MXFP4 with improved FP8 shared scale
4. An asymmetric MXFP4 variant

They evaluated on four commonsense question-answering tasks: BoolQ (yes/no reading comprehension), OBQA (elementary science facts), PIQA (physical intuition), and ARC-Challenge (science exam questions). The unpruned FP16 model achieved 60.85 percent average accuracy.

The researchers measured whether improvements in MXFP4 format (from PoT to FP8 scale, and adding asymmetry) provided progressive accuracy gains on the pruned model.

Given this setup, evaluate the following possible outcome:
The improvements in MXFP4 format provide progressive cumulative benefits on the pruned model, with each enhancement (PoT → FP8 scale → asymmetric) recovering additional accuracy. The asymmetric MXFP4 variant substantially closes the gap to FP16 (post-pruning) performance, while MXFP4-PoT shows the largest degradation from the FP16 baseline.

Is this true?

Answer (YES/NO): NO